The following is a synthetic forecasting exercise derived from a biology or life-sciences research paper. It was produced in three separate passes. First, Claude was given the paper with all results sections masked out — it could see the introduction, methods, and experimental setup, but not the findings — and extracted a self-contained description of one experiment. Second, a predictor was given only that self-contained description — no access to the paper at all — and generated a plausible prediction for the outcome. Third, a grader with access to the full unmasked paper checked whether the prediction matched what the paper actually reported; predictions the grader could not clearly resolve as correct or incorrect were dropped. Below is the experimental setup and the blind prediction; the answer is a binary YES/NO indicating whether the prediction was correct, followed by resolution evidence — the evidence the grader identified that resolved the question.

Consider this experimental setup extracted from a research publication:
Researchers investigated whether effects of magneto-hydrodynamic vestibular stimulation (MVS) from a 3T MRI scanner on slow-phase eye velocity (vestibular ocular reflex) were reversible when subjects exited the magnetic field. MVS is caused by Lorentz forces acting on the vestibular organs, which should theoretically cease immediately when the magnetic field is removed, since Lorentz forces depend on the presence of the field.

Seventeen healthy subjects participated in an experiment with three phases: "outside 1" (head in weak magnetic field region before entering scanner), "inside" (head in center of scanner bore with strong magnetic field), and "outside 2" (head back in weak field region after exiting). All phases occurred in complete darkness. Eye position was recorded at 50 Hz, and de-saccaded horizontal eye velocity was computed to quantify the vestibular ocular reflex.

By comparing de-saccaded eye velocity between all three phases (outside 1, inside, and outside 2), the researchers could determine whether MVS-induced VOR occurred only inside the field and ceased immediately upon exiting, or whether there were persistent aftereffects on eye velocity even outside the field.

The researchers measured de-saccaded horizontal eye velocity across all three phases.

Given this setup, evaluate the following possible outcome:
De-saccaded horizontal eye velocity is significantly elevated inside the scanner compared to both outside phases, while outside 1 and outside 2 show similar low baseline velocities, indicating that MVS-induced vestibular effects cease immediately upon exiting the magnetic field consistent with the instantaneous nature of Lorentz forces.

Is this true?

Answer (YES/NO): NO